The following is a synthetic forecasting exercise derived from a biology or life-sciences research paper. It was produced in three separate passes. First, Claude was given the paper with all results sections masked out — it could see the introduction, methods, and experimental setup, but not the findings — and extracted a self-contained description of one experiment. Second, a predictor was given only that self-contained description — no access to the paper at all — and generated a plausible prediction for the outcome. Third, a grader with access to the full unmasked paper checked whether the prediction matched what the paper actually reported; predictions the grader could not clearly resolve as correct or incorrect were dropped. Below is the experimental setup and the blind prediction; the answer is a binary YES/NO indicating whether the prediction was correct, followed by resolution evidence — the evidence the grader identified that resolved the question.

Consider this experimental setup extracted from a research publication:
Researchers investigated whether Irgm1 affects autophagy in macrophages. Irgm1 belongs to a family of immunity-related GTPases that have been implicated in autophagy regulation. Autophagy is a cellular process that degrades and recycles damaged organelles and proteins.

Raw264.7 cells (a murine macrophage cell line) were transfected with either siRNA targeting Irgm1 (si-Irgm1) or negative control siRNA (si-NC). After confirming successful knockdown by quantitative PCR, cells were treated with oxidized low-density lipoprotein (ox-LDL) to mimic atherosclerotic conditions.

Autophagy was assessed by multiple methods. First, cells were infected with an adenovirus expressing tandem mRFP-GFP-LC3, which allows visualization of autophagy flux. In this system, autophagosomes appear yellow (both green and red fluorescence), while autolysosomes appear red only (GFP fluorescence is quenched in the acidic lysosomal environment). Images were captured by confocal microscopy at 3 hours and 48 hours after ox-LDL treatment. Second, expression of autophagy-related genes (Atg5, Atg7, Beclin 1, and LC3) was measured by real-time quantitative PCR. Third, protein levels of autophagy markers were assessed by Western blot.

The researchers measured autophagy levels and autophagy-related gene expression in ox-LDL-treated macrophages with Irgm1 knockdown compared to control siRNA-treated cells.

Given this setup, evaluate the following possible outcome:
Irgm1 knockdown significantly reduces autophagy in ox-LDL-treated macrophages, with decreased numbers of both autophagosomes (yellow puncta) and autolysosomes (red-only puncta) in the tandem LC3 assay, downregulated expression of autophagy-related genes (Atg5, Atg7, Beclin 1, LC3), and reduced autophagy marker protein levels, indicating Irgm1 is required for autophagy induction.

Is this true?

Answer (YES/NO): NO